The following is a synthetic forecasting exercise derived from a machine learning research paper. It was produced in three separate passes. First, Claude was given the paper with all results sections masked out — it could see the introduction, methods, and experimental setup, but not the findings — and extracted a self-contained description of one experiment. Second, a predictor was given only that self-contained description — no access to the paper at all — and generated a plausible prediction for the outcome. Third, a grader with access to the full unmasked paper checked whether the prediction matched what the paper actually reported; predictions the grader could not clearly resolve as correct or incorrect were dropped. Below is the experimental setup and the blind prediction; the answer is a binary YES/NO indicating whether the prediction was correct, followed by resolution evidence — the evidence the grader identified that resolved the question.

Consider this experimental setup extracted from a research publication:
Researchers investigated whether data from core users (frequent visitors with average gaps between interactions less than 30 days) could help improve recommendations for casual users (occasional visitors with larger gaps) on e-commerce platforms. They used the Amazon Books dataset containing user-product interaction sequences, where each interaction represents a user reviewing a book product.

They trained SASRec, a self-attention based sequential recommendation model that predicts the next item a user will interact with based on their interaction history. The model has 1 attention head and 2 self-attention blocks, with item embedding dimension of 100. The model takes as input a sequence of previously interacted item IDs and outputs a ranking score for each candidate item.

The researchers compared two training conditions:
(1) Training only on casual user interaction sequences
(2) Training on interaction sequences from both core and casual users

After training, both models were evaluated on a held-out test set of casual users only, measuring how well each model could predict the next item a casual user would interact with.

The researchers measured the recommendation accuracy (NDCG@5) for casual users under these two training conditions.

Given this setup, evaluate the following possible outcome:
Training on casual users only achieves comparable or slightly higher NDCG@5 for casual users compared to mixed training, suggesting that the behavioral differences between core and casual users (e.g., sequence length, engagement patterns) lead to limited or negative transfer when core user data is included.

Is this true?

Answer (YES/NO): NO